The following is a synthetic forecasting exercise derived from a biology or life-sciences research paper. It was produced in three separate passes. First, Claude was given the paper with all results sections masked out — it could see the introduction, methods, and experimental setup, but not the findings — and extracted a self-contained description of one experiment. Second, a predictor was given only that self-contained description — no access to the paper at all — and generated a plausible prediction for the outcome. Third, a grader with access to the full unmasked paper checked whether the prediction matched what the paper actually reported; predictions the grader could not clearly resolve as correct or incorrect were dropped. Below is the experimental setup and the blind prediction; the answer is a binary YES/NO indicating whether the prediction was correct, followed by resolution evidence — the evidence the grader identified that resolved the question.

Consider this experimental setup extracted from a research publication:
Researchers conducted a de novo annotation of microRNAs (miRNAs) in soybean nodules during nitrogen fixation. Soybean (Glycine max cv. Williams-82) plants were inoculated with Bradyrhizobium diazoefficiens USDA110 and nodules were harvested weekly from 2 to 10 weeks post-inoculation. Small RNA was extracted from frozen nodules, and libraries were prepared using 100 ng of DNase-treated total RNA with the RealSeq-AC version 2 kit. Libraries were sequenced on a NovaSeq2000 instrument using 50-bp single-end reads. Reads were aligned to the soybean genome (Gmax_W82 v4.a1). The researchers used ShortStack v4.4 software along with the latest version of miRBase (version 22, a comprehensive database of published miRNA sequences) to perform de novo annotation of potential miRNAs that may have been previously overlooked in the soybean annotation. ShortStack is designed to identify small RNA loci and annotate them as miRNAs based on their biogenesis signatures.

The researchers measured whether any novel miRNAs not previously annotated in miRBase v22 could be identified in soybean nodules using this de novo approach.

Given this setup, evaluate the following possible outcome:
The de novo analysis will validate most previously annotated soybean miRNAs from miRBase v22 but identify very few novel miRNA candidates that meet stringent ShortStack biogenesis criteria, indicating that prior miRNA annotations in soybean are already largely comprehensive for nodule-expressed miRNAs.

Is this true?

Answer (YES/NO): NO